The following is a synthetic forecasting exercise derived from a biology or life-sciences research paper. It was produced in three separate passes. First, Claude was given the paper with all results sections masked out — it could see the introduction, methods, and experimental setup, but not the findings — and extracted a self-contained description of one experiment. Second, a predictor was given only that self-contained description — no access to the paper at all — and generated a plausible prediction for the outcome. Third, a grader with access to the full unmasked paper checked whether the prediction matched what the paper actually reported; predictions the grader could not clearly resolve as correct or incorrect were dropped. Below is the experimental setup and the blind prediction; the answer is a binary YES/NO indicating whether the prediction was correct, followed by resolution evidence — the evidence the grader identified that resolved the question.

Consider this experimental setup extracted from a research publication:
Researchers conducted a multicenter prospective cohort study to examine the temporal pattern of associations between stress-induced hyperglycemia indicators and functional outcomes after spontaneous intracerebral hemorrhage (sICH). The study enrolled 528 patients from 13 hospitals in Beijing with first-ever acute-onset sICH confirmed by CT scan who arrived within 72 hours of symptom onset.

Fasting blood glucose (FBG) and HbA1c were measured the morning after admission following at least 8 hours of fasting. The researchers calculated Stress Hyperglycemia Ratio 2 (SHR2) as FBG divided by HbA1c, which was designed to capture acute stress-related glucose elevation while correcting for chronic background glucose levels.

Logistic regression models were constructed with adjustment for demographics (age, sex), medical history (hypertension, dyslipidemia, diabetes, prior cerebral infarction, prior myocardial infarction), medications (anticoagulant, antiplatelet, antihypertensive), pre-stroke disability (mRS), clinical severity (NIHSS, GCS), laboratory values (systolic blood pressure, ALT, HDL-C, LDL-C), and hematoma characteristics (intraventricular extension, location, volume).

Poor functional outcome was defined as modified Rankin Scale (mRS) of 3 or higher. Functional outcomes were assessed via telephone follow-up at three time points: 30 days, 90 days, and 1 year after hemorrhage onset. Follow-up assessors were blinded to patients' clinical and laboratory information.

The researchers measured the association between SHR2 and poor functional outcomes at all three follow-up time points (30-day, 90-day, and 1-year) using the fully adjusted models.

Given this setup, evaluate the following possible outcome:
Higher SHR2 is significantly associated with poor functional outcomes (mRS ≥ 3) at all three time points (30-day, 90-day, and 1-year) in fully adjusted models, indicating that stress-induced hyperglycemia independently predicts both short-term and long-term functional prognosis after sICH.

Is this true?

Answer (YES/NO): YES